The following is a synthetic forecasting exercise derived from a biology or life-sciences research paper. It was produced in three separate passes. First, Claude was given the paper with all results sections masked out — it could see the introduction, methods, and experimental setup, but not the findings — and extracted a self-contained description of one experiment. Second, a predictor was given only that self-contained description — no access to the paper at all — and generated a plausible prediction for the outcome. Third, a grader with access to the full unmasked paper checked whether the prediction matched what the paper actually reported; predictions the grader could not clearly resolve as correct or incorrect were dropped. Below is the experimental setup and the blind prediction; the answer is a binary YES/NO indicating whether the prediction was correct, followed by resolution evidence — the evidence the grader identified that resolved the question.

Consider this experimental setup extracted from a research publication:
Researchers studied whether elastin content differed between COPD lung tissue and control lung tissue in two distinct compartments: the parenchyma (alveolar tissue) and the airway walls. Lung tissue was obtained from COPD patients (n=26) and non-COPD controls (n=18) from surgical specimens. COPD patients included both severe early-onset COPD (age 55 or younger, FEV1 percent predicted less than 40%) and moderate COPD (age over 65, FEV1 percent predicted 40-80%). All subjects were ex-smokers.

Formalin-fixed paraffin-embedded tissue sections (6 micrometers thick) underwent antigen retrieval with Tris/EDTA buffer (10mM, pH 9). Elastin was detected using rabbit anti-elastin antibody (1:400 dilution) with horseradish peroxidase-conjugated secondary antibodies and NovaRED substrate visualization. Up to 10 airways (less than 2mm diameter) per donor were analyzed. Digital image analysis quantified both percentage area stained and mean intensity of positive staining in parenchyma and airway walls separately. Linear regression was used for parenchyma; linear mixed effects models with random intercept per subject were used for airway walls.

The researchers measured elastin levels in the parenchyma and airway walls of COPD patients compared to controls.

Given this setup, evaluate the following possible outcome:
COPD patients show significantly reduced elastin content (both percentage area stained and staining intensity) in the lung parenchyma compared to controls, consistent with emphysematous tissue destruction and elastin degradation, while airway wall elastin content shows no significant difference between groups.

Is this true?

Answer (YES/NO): NO